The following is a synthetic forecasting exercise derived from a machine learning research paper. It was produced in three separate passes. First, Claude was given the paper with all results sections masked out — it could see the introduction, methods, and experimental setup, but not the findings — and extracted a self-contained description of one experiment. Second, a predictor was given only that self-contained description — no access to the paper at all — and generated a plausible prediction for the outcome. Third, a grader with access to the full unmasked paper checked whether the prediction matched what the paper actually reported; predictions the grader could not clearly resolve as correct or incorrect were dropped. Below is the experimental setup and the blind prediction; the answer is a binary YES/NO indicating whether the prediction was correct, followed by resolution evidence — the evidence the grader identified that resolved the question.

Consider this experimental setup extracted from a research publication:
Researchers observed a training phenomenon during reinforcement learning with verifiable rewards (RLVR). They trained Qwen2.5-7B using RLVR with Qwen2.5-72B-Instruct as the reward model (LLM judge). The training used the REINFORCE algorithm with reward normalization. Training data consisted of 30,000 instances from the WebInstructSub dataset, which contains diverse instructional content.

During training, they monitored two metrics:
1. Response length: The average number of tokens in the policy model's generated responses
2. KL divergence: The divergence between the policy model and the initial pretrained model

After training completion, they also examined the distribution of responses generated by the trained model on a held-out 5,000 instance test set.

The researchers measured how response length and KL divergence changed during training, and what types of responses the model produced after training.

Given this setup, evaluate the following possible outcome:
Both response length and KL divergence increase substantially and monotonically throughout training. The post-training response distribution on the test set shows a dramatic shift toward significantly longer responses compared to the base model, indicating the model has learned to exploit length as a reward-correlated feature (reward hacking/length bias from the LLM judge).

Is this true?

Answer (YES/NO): NO